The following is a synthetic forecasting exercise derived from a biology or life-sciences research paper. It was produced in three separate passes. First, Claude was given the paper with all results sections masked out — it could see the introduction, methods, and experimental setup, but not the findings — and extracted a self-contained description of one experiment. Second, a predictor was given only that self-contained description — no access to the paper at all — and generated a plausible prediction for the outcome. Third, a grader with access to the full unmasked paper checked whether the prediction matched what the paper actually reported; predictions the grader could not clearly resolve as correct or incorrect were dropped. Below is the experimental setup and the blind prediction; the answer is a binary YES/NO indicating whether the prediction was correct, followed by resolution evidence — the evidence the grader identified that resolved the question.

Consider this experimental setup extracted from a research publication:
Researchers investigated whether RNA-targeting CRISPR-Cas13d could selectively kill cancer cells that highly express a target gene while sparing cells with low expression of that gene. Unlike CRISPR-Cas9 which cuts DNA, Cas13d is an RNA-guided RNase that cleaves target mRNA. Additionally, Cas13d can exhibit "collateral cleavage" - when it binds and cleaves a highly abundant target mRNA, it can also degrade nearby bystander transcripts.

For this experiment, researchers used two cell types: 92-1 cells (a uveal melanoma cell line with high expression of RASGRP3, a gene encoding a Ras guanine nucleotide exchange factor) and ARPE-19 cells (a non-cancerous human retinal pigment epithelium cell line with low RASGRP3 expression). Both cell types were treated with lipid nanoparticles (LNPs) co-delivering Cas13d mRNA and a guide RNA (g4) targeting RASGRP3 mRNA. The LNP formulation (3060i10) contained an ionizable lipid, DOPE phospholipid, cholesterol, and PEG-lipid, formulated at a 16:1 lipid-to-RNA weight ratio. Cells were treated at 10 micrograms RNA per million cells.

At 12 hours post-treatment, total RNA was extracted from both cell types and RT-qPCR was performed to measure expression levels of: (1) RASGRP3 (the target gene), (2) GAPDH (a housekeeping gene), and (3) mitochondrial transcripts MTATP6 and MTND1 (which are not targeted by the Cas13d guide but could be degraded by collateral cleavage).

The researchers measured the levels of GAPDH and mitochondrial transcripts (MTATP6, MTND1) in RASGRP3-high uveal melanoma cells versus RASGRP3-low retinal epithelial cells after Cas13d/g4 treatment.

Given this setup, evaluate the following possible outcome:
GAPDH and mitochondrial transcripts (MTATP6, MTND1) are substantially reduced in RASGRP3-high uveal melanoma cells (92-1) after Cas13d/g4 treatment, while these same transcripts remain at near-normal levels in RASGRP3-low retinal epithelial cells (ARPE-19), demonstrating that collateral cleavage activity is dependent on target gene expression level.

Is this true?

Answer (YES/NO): NO